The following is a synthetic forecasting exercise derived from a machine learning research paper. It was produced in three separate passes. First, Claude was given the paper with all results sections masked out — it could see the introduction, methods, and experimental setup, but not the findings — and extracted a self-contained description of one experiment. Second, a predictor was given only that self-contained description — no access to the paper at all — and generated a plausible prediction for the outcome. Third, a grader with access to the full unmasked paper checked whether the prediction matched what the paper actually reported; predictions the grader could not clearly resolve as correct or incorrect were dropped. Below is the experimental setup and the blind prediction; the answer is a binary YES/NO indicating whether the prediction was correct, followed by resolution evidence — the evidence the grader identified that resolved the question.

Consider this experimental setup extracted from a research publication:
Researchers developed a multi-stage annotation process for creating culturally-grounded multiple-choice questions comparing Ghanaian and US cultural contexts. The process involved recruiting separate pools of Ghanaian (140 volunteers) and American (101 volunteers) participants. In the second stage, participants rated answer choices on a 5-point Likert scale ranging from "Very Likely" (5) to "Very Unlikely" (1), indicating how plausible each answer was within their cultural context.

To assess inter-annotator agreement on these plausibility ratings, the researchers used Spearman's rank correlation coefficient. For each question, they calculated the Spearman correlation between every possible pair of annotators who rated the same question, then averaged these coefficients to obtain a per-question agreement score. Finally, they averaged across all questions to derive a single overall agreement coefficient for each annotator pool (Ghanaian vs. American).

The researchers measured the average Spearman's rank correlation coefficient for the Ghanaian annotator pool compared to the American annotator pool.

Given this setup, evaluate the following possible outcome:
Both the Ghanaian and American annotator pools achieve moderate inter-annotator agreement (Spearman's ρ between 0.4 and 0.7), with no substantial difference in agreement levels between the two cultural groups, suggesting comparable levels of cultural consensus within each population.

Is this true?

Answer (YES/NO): NO